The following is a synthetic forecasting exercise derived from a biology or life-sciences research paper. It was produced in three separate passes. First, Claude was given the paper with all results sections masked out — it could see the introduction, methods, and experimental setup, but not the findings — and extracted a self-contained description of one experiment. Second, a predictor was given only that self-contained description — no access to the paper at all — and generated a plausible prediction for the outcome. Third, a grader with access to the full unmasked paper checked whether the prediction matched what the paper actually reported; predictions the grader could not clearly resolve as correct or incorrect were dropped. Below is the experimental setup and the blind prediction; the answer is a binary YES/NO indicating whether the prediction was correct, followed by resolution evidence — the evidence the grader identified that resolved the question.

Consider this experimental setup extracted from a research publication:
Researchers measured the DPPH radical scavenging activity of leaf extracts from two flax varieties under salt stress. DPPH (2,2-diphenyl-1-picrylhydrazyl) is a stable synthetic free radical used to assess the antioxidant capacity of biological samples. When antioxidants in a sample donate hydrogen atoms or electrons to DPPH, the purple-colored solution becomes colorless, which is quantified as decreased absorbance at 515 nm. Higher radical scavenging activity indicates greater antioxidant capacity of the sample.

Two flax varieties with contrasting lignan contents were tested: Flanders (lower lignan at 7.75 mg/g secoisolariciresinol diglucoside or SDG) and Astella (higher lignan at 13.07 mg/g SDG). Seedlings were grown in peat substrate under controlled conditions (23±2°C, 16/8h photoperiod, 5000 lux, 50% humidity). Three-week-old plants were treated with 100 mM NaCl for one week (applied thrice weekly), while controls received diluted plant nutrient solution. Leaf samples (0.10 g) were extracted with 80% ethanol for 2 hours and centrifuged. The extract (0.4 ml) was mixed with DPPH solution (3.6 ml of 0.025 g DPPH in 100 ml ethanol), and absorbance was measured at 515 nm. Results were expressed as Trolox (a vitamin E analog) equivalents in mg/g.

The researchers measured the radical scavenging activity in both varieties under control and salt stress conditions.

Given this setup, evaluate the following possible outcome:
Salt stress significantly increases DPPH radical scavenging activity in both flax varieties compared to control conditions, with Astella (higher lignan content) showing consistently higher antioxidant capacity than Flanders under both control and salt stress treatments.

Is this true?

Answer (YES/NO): NO